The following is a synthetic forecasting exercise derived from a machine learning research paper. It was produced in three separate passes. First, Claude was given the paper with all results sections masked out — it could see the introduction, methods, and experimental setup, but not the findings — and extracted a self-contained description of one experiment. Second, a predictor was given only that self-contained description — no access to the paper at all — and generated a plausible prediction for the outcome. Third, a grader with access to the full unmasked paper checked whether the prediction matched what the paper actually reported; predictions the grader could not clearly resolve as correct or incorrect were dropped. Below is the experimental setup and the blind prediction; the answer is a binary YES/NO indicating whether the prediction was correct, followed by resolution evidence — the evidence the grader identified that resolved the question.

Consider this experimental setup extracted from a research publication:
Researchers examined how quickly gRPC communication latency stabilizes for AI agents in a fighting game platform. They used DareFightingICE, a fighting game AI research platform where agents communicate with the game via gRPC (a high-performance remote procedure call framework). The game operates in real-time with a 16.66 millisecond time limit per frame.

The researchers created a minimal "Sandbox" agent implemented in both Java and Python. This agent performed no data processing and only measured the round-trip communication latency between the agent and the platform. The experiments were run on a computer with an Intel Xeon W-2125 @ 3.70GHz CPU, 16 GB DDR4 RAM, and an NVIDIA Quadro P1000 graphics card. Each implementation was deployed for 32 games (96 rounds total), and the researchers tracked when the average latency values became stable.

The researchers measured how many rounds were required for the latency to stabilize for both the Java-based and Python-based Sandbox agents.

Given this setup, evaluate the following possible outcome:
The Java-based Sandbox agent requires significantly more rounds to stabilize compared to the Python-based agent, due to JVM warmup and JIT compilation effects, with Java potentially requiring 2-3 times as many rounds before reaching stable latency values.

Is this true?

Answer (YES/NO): YES